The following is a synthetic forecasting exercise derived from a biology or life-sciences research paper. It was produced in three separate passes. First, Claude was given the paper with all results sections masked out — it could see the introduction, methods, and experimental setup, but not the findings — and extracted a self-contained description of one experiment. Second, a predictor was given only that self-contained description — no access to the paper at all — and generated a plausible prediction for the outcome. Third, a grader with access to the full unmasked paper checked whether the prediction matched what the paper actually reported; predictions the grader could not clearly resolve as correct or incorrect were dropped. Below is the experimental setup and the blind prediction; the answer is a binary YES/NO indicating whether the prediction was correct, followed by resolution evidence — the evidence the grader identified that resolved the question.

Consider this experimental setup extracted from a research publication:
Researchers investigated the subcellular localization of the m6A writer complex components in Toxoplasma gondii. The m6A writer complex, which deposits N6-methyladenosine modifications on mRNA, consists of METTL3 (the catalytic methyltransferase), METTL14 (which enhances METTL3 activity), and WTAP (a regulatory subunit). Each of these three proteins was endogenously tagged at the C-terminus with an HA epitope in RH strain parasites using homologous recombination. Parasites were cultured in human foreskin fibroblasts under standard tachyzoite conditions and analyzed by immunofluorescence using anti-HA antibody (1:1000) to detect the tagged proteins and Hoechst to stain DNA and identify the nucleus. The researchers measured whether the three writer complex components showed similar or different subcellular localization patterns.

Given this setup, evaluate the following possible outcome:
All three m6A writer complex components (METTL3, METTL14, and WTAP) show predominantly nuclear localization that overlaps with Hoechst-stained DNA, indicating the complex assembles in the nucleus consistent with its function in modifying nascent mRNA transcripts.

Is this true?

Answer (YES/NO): YES